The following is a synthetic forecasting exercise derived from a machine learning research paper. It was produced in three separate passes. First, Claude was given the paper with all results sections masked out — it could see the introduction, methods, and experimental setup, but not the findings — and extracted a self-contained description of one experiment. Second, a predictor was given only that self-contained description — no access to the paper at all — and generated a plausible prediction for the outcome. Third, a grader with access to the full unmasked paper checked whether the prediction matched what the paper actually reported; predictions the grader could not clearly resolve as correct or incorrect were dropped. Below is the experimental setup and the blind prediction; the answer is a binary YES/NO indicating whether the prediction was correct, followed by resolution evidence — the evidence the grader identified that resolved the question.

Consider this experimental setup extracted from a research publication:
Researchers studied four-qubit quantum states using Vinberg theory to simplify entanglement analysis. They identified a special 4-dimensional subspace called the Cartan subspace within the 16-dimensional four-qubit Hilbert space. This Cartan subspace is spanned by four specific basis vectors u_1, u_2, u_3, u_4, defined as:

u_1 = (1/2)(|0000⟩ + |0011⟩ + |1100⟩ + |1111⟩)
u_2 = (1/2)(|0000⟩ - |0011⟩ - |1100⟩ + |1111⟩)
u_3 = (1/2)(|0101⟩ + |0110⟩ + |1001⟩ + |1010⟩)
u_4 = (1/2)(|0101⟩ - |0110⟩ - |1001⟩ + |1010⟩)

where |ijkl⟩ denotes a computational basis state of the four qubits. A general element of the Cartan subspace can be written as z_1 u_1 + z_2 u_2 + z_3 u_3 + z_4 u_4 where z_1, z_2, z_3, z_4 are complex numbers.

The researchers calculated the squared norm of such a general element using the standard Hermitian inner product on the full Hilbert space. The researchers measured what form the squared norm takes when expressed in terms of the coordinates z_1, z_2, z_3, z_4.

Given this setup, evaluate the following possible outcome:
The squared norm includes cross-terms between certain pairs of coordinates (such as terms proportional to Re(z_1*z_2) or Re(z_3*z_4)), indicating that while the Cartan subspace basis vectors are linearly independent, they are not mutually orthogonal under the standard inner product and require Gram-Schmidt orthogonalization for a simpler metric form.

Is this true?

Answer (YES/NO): NO